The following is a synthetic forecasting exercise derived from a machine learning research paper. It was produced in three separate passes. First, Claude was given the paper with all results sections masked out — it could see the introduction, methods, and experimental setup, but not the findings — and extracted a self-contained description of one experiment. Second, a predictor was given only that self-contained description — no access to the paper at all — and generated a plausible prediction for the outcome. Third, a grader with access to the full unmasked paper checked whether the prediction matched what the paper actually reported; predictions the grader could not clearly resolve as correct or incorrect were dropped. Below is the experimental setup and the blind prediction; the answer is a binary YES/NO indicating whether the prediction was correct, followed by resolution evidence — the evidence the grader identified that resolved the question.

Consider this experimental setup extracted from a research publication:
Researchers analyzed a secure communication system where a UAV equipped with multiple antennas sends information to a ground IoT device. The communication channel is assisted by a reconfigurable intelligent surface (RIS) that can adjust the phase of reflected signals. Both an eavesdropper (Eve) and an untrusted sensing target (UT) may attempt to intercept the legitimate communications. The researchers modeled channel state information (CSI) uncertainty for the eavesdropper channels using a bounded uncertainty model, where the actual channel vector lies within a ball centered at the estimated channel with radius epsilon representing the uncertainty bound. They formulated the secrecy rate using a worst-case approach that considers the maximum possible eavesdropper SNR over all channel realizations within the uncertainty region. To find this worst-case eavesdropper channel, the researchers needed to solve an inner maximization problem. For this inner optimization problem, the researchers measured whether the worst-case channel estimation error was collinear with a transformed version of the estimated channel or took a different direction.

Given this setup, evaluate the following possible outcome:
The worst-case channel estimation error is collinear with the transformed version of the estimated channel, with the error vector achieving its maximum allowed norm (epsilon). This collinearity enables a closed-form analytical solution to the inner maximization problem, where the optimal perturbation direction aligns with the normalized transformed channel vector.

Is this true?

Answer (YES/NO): YES